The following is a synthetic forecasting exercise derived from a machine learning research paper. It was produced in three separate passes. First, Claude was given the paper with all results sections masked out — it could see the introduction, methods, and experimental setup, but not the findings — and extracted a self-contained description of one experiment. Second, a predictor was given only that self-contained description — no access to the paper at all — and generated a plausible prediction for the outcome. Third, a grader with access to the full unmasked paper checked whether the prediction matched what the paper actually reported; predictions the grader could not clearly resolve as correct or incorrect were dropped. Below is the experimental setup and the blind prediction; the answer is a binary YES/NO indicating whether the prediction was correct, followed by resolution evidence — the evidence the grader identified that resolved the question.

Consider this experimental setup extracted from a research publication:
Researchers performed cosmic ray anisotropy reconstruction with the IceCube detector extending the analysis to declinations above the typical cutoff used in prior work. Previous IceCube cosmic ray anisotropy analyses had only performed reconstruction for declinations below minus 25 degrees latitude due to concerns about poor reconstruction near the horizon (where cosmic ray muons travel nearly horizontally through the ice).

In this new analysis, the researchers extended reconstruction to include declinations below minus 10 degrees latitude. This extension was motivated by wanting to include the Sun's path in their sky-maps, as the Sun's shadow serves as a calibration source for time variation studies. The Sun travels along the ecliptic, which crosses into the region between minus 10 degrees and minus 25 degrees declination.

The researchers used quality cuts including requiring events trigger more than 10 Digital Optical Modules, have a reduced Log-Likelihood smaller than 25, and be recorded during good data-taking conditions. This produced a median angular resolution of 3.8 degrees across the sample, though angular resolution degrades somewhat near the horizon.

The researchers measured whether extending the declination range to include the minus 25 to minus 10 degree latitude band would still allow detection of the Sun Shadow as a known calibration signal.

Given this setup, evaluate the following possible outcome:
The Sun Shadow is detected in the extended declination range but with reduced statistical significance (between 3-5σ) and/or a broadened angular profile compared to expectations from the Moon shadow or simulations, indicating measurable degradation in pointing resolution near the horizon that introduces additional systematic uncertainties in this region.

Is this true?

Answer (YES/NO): NO